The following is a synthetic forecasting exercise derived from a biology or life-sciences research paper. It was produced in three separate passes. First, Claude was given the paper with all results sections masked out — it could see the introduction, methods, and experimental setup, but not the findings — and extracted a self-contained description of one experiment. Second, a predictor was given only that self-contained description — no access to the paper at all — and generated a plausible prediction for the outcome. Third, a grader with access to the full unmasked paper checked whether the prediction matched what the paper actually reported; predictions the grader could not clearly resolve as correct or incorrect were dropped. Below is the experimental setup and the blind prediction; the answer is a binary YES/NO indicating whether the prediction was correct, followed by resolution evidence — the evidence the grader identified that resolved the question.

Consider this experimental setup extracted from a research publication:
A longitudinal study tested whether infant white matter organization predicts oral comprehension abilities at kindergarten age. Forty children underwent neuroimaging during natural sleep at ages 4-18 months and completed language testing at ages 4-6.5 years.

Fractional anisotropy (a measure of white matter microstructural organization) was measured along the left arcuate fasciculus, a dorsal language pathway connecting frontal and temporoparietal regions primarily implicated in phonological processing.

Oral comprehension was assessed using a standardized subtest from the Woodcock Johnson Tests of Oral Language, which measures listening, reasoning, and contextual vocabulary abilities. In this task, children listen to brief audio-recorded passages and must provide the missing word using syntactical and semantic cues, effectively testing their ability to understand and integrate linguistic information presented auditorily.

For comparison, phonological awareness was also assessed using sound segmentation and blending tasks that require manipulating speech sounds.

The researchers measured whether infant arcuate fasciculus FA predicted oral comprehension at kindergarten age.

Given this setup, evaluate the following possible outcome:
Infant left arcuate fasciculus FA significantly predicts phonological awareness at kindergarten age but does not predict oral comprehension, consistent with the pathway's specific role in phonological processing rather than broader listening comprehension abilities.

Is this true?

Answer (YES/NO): NO